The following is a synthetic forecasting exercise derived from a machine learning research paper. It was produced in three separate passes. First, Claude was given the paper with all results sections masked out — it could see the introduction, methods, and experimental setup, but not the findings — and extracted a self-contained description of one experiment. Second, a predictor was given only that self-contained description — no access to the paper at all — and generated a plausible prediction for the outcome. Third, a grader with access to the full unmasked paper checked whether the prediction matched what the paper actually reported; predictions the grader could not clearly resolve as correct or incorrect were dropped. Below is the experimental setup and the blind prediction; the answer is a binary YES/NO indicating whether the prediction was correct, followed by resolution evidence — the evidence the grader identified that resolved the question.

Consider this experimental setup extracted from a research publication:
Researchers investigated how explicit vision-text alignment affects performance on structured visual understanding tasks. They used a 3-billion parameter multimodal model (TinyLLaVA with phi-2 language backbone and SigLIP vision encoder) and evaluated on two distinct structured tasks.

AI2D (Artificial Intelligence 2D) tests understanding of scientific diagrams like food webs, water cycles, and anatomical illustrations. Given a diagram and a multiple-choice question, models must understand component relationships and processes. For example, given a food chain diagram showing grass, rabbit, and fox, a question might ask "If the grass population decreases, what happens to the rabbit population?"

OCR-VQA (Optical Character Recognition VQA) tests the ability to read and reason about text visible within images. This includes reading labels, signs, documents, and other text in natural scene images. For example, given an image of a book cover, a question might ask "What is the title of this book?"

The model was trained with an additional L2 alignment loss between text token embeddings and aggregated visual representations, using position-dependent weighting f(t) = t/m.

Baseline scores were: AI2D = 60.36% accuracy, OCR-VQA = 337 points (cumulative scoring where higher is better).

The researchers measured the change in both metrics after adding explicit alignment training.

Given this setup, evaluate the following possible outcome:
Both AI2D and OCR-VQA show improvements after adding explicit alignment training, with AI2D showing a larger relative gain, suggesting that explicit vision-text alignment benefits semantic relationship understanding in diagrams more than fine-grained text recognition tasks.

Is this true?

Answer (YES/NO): NO